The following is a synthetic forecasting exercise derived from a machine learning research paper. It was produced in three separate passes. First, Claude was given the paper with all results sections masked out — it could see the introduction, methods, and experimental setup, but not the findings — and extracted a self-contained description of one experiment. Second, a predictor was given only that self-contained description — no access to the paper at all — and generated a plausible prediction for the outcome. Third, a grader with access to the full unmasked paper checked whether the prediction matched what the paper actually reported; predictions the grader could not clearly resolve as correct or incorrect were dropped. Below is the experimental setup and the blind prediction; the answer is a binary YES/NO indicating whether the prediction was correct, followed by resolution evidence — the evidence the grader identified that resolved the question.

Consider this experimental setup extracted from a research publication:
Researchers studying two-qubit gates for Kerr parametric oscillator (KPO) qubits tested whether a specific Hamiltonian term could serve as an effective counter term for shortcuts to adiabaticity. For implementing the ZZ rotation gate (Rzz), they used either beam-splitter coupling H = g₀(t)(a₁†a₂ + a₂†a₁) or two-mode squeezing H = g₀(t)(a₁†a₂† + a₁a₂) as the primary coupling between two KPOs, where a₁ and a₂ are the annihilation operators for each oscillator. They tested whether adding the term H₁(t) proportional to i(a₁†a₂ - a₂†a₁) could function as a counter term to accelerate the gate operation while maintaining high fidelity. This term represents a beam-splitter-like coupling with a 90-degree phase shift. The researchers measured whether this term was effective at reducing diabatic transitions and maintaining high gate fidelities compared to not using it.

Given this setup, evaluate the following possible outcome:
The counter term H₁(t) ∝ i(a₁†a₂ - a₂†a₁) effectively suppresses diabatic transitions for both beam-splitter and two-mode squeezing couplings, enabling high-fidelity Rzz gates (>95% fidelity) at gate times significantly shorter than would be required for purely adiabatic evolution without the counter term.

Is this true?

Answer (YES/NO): NO